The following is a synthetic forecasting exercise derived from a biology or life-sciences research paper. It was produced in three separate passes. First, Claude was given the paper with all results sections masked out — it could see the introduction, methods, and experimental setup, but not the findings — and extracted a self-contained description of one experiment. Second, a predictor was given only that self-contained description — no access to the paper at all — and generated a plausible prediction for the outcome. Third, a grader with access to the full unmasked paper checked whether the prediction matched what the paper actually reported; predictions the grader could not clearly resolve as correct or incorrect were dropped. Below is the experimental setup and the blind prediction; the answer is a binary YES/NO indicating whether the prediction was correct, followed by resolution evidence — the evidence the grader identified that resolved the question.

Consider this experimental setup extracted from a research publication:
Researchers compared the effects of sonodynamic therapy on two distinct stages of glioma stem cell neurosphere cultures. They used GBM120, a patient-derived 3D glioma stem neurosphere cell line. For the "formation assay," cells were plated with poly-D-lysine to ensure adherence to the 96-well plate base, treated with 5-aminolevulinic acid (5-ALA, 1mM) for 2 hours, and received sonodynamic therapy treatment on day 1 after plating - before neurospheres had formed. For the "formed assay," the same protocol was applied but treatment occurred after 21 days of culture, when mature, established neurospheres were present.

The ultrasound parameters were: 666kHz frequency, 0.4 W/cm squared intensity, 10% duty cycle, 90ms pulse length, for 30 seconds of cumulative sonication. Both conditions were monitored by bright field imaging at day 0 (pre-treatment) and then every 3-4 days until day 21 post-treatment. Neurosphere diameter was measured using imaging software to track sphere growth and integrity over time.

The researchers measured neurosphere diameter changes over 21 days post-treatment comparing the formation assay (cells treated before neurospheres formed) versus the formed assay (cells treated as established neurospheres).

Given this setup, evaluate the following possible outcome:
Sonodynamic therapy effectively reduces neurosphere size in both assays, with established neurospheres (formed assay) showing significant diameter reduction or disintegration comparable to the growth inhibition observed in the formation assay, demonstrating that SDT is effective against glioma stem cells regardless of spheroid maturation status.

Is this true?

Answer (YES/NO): NO